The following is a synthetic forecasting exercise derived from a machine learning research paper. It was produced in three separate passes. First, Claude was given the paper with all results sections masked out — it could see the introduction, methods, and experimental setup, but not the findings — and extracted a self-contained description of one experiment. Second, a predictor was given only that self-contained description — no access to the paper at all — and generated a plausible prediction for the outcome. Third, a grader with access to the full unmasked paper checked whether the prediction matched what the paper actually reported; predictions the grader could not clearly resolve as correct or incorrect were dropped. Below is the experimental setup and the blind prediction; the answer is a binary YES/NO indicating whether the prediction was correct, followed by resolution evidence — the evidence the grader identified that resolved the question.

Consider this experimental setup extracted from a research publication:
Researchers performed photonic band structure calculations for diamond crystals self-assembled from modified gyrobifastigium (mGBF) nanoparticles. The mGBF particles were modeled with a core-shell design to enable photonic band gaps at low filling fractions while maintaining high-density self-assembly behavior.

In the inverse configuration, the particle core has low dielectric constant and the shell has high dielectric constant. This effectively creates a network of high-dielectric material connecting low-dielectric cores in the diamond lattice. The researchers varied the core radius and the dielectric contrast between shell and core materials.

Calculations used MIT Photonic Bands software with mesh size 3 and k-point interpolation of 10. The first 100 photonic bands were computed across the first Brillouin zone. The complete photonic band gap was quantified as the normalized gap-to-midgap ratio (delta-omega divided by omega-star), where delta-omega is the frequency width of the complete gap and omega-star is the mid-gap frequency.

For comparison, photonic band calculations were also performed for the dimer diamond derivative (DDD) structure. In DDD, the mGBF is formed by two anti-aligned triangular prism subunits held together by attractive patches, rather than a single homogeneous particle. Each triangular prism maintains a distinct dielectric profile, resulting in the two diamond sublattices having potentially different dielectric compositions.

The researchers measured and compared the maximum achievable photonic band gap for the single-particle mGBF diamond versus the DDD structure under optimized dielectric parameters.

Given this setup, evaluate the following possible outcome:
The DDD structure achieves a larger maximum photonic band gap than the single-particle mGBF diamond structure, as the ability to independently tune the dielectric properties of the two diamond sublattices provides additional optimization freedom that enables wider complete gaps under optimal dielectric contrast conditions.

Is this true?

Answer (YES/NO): NO